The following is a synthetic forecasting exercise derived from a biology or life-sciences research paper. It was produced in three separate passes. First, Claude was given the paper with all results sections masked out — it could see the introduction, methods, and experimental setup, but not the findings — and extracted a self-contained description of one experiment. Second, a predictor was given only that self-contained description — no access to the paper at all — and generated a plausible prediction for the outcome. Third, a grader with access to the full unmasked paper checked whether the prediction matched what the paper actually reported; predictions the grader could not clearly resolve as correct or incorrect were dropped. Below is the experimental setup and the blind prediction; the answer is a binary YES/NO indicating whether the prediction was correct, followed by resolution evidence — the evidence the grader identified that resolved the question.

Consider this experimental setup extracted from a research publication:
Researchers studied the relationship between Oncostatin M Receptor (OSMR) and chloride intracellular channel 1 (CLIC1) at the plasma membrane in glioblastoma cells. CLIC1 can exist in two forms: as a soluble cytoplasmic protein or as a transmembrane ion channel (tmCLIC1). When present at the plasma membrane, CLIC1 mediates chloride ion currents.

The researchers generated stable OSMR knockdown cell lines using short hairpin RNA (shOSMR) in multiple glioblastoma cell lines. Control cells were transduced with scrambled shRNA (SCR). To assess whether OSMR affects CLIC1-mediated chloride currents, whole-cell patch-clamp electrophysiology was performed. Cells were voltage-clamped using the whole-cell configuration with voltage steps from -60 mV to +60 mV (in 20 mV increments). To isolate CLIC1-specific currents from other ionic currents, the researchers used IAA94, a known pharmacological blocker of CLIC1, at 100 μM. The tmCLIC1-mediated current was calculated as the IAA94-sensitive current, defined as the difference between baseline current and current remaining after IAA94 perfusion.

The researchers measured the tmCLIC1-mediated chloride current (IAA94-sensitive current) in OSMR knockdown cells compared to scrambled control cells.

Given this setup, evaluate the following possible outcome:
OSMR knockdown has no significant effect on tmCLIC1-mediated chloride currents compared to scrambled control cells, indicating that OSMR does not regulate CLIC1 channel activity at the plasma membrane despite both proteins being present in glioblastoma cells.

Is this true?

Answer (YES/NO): NO